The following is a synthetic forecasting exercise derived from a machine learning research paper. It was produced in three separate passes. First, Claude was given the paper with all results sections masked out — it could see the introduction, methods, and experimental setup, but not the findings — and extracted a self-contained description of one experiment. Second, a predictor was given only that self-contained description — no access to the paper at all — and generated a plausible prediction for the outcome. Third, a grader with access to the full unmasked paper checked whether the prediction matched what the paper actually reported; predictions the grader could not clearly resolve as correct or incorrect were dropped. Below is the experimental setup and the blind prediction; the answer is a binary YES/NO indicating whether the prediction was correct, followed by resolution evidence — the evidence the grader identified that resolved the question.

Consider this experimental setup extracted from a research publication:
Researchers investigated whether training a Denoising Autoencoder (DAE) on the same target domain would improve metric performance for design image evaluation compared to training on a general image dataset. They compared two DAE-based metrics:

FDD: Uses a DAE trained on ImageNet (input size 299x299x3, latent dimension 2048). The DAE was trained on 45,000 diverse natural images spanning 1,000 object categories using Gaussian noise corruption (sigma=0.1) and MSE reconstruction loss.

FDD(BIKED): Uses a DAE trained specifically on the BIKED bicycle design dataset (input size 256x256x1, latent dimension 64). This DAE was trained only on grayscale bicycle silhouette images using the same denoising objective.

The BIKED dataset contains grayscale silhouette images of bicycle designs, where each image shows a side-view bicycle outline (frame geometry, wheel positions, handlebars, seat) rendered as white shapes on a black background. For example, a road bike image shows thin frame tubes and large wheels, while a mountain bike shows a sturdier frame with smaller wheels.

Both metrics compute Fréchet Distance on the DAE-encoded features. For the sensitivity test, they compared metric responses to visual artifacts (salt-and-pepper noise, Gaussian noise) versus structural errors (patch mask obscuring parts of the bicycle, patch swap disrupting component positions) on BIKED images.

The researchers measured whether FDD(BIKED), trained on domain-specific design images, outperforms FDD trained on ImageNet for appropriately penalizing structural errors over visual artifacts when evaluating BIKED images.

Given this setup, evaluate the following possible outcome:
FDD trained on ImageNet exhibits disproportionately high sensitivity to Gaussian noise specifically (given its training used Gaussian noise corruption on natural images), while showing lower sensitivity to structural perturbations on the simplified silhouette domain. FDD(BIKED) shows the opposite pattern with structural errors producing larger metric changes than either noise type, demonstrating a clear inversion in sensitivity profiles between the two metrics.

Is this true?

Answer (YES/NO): NO